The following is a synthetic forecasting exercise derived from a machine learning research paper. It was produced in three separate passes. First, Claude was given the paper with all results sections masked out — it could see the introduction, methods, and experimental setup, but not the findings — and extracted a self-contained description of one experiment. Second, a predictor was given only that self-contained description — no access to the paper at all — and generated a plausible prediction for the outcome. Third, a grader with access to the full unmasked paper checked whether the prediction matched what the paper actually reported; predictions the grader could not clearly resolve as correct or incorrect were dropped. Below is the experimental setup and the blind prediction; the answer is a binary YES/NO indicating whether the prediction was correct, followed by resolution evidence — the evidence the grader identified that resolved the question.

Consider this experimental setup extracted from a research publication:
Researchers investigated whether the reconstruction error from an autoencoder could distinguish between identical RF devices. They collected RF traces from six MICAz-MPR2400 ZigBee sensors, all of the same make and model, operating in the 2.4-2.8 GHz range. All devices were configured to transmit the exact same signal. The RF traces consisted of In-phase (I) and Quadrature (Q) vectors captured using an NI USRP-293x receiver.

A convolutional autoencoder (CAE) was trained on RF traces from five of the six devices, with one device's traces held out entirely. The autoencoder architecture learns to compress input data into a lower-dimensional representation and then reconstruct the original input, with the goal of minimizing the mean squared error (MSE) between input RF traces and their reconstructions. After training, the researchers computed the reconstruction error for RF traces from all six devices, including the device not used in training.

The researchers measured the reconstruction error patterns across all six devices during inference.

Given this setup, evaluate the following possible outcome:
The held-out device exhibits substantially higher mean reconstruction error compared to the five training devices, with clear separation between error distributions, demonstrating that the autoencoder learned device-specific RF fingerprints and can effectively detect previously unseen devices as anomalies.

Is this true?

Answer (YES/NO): NO